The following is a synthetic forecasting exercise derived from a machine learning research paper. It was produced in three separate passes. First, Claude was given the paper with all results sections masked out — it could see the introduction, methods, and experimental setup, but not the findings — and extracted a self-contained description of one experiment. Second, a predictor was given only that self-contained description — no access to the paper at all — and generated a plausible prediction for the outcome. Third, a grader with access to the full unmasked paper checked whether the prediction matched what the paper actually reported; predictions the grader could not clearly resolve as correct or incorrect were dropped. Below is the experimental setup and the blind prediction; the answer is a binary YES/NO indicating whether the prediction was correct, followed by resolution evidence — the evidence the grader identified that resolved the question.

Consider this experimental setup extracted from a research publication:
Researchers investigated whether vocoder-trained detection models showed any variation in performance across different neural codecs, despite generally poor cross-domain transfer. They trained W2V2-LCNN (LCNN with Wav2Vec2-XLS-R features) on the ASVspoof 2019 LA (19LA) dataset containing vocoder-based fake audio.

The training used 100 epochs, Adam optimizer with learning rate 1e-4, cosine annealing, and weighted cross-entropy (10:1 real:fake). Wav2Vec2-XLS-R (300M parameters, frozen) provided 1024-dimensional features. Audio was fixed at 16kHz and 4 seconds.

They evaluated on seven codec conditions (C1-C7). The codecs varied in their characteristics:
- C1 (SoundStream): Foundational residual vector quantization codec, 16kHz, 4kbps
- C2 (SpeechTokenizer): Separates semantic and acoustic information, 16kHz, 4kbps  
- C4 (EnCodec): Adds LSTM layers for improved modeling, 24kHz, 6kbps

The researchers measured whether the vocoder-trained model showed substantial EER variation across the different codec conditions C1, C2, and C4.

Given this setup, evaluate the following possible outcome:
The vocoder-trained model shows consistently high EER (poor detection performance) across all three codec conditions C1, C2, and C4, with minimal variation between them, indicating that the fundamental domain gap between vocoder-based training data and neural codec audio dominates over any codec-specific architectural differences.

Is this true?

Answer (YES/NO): NO